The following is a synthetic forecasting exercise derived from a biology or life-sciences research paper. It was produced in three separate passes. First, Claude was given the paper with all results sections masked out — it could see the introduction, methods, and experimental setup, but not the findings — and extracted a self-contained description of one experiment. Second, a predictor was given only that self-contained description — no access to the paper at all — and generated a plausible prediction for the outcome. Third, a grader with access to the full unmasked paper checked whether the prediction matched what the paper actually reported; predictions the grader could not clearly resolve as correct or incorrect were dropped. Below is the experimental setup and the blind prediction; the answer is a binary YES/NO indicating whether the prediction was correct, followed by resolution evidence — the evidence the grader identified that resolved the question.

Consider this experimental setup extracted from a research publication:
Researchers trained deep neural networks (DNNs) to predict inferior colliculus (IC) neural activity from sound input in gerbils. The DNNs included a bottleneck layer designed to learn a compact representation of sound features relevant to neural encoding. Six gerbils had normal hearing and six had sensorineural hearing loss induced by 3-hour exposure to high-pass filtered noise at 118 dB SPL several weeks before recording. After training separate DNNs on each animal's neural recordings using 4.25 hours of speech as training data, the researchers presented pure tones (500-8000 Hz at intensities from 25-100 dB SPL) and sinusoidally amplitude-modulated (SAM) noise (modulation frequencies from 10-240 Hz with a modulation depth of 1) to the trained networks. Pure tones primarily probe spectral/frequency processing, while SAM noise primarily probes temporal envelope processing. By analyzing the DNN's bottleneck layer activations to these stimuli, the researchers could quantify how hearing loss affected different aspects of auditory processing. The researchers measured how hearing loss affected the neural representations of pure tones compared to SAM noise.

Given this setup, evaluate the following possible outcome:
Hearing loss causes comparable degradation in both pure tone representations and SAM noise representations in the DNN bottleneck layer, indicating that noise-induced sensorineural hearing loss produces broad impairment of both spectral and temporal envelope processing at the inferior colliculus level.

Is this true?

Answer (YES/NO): NO